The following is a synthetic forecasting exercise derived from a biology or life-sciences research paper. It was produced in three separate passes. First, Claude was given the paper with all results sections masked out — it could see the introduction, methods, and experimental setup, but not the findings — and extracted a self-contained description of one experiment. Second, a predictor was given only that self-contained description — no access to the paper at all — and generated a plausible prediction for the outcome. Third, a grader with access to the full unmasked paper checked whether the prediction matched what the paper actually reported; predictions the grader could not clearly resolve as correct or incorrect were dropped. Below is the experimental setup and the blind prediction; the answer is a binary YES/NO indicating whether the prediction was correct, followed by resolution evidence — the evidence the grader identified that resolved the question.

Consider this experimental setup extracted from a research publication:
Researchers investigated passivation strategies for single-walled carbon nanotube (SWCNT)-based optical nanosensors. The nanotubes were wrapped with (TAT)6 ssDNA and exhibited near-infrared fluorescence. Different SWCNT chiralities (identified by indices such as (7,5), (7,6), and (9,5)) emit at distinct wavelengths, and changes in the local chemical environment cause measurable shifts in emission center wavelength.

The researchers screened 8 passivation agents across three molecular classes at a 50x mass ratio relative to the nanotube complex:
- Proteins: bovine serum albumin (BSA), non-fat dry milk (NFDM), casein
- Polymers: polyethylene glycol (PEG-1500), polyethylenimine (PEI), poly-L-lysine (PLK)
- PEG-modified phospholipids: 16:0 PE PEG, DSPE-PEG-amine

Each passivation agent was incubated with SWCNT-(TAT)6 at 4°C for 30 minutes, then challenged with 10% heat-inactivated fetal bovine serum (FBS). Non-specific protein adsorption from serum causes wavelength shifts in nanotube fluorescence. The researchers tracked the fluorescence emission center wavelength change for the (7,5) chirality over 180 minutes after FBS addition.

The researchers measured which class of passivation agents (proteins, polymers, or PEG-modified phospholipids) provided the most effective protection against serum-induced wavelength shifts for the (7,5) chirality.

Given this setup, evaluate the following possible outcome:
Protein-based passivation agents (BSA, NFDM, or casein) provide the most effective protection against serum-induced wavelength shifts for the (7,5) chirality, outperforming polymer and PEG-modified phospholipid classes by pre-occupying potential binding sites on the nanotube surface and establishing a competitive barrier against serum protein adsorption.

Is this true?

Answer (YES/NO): NO